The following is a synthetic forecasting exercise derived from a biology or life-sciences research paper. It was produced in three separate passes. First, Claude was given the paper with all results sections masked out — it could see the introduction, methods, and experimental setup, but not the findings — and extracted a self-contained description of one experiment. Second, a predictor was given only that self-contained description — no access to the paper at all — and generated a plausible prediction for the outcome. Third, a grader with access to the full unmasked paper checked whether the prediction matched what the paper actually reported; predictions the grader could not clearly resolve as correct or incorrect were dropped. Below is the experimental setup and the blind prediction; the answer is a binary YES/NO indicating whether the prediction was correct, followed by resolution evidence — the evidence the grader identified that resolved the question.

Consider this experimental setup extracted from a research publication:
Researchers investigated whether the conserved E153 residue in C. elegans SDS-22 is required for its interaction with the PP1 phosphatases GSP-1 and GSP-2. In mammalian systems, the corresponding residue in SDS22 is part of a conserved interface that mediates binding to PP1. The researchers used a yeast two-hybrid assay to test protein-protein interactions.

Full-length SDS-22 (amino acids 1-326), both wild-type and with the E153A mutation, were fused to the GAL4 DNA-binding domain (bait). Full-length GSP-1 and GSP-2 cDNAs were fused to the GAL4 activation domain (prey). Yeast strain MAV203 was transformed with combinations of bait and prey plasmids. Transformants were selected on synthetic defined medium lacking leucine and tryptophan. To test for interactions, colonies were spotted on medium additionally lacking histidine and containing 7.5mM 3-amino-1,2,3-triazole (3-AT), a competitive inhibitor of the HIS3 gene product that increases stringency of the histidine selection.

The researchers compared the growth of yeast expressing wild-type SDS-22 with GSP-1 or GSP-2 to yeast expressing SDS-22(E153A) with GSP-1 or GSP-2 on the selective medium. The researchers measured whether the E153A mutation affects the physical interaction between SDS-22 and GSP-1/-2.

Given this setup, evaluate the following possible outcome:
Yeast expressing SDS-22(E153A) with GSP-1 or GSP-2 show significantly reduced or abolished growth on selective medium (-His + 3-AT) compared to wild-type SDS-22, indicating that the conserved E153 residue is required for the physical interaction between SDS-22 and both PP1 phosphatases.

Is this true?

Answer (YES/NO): YES